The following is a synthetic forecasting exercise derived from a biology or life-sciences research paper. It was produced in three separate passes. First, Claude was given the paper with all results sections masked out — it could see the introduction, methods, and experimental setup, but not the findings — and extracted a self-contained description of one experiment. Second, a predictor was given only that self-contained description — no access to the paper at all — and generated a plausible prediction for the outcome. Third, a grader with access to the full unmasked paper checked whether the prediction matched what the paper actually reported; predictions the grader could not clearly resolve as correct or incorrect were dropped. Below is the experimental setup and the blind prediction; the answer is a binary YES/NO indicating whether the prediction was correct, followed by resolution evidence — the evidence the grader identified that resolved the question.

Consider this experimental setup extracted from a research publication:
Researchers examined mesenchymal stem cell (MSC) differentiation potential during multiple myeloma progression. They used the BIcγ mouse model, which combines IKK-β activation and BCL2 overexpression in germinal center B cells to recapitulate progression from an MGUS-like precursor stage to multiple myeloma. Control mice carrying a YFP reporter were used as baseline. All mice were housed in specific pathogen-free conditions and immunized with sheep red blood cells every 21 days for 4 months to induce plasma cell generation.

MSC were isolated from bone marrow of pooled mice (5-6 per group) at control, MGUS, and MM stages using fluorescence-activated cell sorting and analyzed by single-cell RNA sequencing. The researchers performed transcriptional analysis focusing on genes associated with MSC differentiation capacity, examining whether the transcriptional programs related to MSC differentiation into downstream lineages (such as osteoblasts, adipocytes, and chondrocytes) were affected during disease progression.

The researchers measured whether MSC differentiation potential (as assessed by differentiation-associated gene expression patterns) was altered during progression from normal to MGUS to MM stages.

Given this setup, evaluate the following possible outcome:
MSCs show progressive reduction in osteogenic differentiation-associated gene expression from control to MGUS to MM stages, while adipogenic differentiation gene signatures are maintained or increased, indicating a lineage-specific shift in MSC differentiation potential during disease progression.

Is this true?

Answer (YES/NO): NO